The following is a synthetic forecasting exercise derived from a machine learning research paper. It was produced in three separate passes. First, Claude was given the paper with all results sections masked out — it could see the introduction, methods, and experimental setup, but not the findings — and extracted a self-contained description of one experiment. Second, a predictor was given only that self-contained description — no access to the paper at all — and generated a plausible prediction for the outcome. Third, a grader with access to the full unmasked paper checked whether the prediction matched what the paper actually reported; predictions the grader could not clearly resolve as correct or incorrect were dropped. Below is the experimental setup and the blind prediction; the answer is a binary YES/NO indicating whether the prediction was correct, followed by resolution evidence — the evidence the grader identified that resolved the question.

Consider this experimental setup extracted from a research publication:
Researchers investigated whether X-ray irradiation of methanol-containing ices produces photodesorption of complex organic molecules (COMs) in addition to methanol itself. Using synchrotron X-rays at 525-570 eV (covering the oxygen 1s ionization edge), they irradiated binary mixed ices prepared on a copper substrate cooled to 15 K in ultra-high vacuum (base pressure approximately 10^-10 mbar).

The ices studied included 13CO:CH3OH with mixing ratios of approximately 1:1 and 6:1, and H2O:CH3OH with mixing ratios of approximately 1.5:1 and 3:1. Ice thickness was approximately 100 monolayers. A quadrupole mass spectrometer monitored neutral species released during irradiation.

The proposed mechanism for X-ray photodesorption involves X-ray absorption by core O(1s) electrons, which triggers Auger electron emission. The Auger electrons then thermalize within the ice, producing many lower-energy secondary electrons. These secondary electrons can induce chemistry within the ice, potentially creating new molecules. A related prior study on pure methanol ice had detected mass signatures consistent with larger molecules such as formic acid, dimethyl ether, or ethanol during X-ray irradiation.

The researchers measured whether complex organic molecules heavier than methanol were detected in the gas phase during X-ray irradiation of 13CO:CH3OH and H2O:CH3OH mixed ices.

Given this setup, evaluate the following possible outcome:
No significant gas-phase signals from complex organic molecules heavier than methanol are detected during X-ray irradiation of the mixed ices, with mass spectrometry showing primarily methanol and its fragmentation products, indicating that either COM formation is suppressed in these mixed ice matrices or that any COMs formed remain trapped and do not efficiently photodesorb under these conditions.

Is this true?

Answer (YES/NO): NO